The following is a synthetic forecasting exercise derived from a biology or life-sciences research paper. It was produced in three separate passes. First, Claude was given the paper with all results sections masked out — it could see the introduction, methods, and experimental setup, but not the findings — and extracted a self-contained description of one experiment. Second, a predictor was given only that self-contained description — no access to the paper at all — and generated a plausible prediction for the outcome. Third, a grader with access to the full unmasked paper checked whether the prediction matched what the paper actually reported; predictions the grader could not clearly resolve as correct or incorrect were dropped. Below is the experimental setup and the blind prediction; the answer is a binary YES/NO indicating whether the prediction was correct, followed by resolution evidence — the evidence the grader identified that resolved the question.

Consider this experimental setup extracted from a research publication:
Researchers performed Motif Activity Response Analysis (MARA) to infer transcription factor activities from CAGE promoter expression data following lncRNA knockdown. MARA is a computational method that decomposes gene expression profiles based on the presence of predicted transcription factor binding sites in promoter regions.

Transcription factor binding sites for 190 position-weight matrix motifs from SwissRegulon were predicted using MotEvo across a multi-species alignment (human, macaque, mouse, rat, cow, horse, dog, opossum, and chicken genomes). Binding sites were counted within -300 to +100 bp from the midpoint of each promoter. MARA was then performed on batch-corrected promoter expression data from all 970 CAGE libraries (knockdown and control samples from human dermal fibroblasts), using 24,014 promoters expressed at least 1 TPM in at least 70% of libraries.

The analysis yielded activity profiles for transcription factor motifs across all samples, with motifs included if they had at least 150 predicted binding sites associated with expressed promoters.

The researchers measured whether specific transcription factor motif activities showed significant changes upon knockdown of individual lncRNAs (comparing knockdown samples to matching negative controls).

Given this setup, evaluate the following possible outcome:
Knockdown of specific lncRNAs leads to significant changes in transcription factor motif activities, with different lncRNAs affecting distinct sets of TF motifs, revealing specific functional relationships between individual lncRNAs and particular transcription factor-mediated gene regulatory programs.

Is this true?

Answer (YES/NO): YES